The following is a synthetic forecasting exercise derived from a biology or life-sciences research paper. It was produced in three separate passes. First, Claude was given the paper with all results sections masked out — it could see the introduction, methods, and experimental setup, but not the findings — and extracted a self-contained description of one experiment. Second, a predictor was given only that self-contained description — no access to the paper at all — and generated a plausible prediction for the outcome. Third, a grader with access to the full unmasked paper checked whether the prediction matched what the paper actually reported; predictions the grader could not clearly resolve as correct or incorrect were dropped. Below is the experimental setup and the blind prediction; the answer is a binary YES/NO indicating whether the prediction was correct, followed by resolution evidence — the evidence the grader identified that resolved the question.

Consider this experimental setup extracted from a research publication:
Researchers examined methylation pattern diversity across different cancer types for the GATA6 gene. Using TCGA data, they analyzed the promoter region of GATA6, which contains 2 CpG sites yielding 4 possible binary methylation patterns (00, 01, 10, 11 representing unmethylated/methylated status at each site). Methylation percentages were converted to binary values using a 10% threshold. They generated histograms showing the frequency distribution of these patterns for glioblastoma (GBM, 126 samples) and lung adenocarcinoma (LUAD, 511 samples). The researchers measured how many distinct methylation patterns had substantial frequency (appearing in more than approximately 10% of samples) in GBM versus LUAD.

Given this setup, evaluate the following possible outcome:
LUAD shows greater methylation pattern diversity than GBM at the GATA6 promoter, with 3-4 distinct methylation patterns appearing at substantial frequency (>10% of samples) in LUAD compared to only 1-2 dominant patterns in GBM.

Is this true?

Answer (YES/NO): NO